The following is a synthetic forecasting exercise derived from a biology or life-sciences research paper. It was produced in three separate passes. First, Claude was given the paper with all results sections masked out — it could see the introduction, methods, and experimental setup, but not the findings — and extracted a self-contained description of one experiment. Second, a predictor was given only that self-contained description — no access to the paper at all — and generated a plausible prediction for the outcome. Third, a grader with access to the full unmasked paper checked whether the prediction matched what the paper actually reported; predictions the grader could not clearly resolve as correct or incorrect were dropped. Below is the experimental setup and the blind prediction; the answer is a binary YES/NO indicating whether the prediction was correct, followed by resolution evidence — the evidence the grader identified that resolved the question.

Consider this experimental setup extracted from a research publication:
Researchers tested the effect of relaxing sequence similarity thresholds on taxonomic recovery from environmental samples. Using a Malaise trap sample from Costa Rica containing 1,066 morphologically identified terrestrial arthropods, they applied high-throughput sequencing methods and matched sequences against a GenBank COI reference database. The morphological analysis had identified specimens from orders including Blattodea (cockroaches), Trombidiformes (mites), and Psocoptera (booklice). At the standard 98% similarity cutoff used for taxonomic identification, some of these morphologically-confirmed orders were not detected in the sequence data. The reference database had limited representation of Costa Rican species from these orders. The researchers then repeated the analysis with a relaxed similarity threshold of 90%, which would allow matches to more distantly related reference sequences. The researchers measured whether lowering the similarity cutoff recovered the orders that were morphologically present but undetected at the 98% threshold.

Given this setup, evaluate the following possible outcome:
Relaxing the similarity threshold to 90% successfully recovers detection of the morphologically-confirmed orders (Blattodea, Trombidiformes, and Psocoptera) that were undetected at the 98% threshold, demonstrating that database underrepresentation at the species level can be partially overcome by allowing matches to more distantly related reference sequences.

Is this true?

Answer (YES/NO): YES